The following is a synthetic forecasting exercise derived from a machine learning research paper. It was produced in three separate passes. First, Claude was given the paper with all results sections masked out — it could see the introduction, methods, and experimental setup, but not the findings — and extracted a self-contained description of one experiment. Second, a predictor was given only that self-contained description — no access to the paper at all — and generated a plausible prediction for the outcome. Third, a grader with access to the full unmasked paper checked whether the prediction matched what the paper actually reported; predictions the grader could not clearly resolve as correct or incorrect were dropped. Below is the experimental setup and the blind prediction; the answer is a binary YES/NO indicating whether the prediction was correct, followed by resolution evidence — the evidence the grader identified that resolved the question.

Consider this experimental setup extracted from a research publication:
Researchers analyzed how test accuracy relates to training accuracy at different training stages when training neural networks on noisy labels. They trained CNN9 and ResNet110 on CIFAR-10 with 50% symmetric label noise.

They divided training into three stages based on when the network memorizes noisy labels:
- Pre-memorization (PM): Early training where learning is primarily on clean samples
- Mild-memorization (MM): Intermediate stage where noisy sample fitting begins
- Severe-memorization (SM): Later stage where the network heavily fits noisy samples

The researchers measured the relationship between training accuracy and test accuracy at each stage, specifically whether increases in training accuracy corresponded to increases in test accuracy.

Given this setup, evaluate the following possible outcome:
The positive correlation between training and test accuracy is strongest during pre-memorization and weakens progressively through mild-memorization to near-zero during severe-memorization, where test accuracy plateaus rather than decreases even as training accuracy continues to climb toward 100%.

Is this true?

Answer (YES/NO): NO